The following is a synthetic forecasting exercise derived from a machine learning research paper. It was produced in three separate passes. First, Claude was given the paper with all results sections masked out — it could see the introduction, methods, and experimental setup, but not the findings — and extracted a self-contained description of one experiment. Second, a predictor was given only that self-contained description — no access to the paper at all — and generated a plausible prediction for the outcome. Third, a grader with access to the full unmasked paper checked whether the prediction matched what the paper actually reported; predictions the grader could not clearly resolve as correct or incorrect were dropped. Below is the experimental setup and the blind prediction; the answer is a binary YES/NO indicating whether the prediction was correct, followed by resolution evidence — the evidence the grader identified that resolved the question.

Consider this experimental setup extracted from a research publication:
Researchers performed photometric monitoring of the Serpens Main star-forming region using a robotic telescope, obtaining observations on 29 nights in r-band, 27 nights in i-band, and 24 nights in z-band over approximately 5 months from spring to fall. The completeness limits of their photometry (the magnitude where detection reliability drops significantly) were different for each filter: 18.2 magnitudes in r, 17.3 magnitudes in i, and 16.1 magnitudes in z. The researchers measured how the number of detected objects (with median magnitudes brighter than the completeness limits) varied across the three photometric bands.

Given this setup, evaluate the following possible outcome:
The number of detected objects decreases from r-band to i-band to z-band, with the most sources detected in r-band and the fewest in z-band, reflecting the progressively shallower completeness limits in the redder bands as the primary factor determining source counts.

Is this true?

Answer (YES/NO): NO